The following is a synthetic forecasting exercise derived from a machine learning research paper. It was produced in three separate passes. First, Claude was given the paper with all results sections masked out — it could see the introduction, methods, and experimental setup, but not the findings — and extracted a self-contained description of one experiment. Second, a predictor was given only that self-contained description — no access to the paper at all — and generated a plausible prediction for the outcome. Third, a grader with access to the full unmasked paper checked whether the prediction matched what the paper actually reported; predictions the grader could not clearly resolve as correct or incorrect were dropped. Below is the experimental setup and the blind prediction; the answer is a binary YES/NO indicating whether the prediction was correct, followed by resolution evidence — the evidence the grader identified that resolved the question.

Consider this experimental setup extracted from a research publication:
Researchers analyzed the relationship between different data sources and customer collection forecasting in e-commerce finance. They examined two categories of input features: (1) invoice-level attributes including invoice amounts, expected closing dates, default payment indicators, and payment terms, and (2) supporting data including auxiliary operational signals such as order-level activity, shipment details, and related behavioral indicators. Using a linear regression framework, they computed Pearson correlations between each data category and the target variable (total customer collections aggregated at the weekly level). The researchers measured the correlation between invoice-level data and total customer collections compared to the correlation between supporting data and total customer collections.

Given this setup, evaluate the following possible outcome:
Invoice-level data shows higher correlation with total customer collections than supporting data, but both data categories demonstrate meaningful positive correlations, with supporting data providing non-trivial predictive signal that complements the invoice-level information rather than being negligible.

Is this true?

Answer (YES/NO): YES